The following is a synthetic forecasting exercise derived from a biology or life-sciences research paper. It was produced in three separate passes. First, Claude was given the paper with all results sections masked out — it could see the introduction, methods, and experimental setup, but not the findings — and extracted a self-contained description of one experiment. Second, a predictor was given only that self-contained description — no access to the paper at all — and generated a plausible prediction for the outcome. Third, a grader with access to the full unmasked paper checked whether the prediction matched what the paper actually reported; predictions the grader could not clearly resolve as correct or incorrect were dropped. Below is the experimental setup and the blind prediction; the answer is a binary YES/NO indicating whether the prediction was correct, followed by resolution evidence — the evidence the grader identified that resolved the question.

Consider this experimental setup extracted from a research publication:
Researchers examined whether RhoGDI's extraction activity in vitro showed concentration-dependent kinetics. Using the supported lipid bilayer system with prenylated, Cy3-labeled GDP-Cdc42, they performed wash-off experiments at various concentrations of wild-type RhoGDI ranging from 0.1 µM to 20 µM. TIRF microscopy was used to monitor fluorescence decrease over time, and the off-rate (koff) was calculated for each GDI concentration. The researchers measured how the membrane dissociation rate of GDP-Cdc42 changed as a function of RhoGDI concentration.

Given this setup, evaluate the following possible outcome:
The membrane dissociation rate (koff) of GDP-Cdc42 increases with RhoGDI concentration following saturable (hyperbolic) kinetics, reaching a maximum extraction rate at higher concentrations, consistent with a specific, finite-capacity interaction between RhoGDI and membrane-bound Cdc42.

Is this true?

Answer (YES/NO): YES